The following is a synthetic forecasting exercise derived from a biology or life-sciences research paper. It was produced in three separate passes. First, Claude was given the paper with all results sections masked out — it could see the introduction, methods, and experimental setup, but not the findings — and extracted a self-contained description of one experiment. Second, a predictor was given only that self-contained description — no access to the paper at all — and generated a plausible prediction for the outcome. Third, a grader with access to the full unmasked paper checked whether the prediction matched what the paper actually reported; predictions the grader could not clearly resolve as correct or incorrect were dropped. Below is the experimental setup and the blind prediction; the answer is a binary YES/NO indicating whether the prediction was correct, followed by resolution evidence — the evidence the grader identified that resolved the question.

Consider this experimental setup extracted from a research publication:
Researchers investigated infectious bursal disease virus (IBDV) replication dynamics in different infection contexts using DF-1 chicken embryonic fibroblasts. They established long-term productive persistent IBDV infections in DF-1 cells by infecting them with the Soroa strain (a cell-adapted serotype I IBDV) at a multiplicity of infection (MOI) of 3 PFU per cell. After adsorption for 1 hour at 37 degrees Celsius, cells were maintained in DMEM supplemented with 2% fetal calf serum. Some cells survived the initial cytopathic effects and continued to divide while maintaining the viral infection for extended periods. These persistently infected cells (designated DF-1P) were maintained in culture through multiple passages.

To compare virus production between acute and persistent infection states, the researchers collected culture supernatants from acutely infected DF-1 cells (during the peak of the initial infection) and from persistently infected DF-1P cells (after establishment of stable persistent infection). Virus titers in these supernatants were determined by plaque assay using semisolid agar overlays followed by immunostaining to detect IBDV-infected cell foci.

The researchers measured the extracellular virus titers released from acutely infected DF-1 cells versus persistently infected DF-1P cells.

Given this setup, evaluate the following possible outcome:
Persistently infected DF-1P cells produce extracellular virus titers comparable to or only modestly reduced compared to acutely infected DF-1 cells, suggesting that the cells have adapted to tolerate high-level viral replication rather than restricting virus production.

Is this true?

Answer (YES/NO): NO